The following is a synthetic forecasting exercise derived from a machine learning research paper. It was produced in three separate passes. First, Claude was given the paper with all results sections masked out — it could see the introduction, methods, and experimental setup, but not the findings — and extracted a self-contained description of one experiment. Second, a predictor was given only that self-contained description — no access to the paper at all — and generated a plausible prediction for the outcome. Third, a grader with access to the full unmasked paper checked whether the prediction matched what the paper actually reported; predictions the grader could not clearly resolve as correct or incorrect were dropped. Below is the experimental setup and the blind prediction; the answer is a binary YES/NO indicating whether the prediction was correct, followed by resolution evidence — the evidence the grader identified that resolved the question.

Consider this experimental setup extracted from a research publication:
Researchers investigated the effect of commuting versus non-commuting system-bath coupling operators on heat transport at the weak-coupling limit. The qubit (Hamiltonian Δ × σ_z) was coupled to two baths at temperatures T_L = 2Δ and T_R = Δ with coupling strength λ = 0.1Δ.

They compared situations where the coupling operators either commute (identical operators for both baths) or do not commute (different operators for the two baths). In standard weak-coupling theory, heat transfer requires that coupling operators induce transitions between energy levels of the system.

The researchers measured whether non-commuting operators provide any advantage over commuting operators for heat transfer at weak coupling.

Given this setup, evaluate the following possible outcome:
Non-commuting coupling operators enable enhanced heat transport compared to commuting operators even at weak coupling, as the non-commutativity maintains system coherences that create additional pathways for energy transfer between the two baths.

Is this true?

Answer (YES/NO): NO